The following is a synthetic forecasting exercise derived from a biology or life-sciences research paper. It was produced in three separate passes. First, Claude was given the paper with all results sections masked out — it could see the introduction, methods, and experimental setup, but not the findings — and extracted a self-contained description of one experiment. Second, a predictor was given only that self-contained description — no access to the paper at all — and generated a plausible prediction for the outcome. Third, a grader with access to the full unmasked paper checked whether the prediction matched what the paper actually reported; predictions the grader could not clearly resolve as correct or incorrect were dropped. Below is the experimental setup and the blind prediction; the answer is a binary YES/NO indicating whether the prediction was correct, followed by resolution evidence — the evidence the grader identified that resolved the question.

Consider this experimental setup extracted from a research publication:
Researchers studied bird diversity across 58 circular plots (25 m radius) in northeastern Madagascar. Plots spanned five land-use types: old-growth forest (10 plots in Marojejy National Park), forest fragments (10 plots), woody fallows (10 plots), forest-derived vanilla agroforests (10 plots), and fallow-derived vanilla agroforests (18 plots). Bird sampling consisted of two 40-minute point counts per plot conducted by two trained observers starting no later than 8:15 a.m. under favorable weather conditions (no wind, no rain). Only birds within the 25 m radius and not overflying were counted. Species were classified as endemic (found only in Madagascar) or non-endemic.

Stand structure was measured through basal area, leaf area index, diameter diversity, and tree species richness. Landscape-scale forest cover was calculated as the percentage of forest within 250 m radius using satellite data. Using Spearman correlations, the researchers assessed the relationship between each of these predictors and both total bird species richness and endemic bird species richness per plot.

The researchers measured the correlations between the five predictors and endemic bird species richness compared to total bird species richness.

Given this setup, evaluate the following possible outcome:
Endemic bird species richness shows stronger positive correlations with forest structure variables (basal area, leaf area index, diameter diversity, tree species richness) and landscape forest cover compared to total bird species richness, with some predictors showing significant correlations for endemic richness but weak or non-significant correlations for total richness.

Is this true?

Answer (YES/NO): YES